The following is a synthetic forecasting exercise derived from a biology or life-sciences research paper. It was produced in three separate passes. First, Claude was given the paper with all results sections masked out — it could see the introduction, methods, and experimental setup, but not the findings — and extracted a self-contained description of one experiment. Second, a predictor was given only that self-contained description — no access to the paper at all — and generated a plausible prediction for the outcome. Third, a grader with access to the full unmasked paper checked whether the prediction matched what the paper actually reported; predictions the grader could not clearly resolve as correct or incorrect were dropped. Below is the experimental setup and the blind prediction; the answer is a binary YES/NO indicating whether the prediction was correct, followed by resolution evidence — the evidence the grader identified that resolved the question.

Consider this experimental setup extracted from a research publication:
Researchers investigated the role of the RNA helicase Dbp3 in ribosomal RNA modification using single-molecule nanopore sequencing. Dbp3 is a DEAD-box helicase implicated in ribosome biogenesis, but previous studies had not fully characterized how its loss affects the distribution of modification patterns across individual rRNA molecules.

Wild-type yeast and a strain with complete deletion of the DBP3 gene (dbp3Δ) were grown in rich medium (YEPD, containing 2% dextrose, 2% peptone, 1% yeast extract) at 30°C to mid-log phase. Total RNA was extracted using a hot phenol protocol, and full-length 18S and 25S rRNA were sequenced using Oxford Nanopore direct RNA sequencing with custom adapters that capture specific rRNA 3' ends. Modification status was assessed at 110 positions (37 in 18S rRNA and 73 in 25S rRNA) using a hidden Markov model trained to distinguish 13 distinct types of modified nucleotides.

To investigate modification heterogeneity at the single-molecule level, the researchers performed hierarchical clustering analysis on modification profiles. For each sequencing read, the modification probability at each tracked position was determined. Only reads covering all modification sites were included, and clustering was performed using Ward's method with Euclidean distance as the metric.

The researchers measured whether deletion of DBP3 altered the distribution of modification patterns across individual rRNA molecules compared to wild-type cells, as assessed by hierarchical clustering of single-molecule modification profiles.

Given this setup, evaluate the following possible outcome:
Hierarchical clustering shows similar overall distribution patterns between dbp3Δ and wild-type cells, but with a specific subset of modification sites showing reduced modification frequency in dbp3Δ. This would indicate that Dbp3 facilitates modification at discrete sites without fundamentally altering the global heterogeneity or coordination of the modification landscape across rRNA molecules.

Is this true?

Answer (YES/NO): NO